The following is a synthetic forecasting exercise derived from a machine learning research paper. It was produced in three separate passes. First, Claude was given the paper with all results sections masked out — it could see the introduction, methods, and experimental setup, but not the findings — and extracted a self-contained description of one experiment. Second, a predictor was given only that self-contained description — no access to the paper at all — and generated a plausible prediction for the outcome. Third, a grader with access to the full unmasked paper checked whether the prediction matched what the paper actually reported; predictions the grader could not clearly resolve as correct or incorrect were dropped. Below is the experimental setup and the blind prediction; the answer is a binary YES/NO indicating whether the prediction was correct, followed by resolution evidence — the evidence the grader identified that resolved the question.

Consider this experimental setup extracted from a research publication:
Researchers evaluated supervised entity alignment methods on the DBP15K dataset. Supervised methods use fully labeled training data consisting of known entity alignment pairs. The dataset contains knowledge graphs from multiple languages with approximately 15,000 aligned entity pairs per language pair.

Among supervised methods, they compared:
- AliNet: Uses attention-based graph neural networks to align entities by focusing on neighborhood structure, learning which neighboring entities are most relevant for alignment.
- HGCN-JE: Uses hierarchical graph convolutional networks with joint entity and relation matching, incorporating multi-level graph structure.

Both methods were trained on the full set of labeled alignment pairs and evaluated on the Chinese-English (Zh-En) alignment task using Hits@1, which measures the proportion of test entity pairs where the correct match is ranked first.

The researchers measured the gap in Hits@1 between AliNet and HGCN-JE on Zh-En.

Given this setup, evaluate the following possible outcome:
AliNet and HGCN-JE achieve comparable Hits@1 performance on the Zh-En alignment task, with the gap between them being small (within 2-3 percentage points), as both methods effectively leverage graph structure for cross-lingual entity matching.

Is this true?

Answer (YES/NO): NO